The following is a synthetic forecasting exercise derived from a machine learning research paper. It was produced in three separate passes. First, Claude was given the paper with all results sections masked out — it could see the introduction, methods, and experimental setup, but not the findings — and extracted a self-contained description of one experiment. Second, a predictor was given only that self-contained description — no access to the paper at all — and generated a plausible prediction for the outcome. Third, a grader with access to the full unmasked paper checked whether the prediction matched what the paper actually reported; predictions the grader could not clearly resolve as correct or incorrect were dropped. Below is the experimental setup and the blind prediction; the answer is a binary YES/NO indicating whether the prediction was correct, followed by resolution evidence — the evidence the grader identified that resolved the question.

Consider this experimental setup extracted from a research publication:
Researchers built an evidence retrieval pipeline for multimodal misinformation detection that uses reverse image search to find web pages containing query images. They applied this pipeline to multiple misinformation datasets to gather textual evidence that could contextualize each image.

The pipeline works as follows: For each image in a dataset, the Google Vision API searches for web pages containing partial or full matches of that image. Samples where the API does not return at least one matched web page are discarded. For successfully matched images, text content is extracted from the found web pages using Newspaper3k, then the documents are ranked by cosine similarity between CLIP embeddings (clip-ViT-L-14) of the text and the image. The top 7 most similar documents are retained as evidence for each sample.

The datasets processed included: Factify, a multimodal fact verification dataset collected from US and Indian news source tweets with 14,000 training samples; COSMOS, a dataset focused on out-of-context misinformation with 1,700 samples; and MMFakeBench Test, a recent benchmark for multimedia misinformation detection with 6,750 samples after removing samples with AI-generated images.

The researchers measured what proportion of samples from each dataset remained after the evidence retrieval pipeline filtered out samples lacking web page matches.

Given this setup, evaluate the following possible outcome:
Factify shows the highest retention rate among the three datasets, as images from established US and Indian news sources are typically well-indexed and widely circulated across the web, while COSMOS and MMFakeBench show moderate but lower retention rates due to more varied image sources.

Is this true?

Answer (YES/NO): NO